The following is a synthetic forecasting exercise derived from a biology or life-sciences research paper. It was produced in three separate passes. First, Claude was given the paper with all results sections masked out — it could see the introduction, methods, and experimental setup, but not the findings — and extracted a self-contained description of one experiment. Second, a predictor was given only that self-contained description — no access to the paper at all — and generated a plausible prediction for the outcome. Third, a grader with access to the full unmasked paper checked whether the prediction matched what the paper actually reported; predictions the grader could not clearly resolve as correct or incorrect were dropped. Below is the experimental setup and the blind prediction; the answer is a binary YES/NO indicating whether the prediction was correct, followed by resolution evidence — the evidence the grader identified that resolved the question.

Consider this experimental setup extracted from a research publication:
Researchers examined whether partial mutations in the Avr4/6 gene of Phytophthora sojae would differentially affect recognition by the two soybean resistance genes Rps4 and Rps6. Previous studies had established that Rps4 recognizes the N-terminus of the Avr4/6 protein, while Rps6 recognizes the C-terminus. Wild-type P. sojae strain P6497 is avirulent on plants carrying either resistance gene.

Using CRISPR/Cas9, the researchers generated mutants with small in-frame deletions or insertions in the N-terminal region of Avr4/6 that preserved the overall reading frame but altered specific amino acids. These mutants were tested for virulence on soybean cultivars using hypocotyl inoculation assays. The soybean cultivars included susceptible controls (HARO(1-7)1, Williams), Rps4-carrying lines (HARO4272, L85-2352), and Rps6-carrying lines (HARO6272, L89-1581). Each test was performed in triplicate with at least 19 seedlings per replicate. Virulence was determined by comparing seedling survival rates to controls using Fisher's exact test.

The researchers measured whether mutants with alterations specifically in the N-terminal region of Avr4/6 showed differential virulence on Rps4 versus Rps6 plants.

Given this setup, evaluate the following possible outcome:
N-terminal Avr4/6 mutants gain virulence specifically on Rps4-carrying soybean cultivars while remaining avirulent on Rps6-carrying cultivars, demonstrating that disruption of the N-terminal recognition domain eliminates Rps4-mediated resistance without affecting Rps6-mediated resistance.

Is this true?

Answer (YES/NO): NO